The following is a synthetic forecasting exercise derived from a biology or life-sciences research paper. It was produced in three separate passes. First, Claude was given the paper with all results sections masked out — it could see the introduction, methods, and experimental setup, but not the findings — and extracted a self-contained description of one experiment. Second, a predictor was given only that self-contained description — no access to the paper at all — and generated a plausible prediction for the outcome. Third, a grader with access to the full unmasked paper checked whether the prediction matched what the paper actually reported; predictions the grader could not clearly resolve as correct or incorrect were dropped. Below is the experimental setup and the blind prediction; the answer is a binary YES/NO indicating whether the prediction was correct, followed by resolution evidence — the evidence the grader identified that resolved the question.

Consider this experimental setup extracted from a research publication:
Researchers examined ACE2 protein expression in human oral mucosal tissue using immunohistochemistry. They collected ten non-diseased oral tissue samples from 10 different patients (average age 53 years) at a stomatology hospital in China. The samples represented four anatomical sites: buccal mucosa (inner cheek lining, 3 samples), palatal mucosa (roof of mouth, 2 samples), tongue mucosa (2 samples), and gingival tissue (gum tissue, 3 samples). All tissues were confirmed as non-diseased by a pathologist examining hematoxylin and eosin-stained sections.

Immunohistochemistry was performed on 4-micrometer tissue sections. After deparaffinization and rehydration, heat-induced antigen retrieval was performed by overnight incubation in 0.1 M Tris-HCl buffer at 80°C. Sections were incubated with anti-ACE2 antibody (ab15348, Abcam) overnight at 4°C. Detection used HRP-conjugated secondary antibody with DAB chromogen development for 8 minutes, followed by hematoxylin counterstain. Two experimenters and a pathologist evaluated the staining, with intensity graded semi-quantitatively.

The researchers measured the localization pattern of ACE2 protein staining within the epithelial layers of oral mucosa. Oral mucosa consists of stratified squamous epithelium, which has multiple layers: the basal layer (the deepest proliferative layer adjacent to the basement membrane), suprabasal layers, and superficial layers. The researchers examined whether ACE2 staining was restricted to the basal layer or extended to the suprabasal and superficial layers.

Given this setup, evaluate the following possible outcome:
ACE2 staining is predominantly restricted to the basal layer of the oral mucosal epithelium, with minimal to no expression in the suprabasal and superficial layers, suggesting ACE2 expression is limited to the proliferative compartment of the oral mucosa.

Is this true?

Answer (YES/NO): YES